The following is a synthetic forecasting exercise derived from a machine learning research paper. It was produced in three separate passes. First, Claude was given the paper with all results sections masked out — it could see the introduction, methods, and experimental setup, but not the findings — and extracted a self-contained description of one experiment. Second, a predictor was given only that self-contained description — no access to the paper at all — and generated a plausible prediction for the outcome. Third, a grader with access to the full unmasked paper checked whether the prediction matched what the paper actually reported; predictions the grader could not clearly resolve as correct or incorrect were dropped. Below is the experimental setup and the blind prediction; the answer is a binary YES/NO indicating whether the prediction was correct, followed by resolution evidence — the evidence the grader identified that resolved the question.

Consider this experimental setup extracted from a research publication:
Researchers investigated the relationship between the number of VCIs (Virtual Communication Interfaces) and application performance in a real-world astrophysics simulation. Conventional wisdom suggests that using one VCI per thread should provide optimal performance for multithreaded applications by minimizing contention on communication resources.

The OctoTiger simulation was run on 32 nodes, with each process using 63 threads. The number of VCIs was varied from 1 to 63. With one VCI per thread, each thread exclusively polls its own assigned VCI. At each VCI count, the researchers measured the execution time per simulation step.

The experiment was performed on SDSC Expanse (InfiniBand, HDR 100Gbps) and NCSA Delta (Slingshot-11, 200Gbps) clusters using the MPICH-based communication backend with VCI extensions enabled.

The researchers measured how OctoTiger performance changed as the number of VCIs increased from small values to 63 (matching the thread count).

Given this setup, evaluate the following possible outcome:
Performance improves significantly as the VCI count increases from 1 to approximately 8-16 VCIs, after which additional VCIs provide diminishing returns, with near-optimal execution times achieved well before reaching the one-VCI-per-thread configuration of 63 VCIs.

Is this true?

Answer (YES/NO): NO